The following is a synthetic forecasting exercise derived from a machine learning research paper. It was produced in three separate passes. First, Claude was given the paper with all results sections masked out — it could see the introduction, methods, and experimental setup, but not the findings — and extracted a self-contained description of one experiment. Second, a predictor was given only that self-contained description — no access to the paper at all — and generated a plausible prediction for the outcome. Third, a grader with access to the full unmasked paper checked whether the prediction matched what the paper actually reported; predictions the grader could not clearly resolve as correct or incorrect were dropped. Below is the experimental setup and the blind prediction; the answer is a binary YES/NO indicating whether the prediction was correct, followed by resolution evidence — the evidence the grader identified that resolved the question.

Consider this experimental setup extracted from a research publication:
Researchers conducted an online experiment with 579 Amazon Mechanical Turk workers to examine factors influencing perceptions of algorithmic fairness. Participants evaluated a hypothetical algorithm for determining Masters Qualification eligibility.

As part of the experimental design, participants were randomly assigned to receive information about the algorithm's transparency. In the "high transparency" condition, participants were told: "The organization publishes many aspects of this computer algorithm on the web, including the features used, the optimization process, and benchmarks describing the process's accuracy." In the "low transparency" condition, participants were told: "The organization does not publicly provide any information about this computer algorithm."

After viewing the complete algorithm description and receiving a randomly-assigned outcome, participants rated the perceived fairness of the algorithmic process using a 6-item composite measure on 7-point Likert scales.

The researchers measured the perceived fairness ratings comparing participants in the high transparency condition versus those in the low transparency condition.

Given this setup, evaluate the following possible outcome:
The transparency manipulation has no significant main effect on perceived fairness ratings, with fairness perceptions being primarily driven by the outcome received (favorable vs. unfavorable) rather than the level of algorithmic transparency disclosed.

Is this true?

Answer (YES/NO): YES